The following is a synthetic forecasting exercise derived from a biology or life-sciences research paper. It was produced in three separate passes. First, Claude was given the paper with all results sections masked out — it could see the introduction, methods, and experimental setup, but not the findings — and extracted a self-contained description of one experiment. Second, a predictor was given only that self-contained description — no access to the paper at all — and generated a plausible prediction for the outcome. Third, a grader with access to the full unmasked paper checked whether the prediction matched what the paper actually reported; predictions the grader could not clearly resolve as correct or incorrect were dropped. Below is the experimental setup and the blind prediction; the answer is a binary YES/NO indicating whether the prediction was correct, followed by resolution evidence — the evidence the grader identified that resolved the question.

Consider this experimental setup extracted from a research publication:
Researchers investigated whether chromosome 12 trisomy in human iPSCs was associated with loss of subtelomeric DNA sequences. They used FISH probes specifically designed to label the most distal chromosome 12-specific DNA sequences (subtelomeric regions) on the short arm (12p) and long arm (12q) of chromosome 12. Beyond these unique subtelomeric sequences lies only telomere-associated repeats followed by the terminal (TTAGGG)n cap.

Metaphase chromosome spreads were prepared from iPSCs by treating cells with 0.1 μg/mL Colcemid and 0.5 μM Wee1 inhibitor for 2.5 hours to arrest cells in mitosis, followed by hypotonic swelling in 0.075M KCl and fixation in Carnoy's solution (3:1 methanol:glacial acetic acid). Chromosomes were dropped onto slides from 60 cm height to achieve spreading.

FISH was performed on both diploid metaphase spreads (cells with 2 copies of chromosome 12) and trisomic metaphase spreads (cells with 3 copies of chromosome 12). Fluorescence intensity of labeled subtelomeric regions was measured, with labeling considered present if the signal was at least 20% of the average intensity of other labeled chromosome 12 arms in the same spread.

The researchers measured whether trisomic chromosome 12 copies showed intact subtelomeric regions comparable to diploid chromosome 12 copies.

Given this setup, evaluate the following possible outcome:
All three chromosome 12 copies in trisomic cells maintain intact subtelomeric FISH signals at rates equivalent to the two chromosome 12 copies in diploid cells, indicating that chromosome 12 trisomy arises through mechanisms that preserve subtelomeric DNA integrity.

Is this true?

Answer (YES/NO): NO